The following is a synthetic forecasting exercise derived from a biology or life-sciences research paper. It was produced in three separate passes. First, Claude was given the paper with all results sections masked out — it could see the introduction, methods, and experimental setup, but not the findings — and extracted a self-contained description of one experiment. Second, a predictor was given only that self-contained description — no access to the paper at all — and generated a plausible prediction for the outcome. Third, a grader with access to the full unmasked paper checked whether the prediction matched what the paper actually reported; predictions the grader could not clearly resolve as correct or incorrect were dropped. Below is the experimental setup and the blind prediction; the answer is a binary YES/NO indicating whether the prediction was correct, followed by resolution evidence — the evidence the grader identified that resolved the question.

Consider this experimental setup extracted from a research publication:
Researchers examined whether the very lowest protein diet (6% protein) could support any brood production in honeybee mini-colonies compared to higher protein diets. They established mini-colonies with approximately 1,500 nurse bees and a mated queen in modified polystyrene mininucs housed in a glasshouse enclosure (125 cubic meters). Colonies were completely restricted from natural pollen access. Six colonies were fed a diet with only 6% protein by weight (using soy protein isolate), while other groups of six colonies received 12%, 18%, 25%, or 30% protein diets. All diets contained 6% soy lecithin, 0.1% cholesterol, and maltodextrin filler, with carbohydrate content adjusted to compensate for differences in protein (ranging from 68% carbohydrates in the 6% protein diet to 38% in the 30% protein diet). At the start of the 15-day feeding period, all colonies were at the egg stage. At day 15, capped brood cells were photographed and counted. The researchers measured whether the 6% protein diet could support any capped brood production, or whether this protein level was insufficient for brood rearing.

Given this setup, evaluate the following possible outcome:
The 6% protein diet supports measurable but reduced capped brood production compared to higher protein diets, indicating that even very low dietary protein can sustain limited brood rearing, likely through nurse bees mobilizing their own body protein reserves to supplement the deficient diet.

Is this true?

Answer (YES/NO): YES